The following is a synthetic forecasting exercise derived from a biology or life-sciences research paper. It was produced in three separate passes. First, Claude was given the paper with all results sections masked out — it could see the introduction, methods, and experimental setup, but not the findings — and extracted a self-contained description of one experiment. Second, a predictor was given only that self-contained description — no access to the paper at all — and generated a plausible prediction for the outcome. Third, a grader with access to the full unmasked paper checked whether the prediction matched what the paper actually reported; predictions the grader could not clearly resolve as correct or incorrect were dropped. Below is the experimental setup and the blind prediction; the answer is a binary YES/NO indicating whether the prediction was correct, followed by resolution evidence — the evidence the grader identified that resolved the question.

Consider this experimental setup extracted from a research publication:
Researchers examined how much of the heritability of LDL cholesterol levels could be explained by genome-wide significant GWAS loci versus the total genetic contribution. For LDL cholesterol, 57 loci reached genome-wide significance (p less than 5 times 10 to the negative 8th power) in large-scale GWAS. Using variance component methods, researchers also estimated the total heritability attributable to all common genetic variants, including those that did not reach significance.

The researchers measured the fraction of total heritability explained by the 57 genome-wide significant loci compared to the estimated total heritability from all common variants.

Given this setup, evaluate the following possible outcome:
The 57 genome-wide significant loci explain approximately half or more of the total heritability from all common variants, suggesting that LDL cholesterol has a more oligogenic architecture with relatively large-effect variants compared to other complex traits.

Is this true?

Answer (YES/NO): NO